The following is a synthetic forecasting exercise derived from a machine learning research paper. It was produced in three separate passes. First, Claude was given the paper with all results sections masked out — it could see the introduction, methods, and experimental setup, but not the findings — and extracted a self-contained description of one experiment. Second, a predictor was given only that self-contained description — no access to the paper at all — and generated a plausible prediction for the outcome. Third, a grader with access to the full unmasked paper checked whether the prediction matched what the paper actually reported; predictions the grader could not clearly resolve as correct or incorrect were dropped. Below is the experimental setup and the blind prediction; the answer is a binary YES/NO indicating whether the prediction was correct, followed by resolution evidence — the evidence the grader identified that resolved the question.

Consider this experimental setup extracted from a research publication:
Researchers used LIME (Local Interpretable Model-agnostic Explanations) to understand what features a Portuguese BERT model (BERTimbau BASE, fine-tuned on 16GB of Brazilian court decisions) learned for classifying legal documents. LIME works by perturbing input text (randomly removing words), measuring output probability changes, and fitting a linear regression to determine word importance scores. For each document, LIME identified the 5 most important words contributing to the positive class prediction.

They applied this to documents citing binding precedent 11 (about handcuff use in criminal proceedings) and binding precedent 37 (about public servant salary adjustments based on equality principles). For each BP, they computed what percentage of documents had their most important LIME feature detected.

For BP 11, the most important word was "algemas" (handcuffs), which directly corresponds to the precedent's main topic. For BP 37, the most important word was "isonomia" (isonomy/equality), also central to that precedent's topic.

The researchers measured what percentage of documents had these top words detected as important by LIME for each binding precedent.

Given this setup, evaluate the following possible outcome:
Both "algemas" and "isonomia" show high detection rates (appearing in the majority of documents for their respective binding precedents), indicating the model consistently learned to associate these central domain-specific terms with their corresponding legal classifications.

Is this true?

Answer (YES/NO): NO